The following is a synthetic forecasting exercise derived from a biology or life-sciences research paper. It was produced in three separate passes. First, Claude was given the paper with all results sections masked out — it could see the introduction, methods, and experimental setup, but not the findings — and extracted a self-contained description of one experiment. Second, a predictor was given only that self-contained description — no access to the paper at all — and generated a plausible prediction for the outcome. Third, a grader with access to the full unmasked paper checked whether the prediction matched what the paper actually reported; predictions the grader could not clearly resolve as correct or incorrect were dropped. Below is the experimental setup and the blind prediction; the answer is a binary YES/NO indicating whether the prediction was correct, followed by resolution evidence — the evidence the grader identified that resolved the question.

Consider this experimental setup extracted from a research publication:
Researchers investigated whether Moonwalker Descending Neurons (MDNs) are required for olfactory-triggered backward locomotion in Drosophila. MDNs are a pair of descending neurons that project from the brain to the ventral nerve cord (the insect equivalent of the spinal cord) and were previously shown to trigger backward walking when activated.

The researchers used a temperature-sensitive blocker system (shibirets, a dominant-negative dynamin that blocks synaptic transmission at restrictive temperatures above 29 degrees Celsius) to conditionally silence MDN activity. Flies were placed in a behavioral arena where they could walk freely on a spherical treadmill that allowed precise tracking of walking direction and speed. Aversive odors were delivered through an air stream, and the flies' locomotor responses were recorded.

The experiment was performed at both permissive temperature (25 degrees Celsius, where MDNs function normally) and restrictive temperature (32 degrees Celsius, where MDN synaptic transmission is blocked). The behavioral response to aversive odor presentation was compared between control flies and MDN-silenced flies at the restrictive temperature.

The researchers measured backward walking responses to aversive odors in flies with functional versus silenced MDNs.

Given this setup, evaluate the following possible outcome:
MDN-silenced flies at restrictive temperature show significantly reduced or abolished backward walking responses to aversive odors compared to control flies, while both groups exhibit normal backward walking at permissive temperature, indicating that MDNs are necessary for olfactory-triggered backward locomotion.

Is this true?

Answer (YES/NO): NO